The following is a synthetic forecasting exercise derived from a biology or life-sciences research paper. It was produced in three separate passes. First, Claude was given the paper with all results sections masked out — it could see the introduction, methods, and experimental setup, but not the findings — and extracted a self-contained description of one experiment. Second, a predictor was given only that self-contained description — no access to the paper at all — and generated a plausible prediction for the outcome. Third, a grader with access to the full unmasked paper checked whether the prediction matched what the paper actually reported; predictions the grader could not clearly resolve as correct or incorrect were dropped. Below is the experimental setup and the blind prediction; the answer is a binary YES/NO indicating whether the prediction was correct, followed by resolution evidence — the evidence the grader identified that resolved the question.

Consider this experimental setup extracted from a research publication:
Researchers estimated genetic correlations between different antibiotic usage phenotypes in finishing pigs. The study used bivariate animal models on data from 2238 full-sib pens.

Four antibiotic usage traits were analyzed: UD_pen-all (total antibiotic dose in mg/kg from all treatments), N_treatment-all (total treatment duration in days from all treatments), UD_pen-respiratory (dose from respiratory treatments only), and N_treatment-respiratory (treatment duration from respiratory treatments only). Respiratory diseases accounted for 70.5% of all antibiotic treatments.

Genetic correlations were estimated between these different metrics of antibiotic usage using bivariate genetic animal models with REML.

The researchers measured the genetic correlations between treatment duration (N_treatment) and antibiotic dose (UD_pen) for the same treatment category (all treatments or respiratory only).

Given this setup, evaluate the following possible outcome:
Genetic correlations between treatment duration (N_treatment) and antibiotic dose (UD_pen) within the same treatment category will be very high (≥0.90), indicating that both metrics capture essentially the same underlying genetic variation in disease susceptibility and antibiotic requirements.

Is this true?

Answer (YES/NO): NO